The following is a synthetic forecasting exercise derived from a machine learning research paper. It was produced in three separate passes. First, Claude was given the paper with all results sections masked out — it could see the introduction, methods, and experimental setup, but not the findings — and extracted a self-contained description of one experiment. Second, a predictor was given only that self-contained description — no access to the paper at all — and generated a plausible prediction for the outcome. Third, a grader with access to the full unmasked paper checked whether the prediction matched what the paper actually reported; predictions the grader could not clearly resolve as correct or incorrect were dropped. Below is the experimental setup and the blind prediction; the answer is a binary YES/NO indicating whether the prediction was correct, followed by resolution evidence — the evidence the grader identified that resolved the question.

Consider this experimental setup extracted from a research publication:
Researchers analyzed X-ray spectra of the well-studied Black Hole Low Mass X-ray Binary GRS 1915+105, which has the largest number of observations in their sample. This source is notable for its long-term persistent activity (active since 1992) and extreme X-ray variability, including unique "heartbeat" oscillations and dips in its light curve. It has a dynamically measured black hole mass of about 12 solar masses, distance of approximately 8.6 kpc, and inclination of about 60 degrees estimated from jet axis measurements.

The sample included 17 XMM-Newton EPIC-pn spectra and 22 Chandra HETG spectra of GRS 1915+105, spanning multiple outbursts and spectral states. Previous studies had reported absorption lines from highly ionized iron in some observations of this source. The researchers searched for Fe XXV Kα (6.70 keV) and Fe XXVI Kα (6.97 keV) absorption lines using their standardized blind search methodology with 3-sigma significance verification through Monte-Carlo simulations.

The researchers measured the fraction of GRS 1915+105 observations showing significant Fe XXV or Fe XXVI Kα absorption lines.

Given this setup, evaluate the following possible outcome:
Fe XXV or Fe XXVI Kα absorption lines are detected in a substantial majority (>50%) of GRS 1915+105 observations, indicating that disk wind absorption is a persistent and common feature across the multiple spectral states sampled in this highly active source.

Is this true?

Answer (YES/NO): NO